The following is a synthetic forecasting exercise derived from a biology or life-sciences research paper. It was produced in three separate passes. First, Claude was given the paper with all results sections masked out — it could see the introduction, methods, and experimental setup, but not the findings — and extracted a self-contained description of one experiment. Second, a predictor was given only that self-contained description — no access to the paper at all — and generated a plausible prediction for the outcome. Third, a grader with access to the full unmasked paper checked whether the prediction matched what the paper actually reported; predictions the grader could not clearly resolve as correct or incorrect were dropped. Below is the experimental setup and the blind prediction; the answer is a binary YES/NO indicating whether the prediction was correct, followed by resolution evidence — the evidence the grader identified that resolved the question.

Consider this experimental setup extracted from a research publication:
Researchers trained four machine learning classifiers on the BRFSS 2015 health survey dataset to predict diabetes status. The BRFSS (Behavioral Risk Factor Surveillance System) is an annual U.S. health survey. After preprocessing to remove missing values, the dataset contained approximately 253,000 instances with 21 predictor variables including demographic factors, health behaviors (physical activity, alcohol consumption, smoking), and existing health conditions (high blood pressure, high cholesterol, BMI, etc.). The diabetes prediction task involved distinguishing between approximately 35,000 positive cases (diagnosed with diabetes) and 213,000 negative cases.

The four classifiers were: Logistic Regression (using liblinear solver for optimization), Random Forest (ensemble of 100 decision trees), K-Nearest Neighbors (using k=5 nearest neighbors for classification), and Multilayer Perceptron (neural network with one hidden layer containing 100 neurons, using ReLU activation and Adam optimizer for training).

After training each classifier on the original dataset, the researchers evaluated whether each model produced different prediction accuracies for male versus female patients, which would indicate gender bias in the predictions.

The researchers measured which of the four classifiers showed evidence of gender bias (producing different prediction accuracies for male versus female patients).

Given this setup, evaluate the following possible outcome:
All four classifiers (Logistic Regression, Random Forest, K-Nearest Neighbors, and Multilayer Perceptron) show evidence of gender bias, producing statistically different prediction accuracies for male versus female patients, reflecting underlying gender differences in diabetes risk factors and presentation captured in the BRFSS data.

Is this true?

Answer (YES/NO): NO